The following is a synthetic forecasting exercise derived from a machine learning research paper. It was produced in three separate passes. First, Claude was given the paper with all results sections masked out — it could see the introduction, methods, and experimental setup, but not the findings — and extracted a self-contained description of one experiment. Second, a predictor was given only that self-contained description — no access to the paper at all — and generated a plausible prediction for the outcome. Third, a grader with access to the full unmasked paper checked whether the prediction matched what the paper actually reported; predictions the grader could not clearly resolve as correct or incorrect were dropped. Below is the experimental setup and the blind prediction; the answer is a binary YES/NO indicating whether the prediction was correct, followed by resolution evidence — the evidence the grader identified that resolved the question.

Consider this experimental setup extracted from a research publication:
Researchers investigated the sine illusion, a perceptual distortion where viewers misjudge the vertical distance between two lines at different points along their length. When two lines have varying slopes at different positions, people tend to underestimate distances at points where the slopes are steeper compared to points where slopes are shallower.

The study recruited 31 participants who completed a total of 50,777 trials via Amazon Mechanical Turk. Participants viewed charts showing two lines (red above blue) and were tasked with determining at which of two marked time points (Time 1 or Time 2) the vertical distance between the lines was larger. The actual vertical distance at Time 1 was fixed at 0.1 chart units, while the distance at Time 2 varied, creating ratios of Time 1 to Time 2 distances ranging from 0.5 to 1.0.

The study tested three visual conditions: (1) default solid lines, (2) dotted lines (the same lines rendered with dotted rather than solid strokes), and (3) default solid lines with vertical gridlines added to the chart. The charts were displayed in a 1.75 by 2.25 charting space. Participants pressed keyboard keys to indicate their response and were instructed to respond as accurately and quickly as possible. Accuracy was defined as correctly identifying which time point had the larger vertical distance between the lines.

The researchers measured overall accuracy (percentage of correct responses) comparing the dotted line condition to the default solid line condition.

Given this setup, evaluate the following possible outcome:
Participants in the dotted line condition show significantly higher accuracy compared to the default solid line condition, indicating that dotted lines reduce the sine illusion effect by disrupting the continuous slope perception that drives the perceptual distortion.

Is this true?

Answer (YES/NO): NO